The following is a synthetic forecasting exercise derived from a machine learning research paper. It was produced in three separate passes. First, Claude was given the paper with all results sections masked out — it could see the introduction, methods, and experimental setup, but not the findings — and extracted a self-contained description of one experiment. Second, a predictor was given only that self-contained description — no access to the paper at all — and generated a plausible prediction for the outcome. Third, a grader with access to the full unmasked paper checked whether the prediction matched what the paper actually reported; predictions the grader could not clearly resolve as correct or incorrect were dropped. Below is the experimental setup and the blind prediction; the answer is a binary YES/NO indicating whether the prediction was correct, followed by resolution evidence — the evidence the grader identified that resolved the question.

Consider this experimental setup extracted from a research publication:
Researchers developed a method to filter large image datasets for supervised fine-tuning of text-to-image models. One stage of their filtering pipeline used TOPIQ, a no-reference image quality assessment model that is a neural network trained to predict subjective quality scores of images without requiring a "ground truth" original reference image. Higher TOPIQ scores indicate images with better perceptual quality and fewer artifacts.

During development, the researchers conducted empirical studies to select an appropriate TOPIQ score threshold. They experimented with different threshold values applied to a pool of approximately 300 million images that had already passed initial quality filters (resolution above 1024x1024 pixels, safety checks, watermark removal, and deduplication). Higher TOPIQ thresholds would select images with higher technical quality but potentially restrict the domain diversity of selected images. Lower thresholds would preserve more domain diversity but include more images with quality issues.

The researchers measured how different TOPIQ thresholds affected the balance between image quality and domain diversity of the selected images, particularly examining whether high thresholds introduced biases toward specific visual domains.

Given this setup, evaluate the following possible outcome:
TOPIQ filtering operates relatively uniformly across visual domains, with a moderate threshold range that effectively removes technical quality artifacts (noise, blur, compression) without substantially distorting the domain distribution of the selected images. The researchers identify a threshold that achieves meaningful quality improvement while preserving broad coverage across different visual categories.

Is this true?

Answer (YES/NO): NO